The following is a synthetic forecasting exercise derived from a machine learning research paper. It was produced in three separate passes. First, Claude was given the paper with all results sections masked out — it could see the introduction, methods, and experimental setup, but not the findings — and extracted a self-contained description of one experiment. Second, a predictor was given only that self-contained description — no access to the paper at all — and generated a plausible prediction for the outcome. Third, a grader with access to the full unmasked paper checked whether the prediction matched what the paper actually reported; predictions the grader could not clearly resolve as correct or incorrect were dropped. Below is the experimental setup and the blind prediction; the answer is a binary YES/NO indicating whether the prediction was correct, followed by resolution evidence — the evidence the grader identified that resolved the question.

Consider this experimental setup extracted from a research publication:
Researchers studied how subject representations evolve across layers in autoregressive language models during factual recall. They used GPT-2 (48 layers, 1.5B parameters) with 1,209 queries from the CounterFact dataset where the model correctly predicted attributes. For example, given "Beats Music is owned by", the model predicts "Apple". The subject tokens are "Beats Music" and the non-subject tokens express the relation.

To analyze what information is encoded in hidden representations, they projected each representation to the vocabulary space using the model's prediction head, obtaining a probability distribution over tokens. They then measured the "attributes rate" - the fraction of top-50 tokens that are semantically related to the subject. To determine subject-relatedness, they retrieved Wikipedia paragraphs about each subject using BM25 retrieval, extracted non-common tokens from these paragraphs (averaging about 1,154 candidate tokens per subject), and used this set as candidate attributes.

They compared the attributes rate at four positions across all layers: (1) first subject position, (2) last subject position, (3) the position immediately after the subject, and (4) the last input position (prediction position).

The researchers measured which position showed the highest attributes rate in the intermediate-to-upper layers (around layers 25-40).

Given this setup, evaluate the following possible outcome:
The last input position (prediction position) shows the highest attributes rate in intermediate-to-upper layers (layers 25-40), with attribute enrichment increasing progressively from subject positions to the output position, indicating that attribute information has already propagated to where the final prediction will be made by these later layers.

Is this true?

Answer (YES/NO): NO